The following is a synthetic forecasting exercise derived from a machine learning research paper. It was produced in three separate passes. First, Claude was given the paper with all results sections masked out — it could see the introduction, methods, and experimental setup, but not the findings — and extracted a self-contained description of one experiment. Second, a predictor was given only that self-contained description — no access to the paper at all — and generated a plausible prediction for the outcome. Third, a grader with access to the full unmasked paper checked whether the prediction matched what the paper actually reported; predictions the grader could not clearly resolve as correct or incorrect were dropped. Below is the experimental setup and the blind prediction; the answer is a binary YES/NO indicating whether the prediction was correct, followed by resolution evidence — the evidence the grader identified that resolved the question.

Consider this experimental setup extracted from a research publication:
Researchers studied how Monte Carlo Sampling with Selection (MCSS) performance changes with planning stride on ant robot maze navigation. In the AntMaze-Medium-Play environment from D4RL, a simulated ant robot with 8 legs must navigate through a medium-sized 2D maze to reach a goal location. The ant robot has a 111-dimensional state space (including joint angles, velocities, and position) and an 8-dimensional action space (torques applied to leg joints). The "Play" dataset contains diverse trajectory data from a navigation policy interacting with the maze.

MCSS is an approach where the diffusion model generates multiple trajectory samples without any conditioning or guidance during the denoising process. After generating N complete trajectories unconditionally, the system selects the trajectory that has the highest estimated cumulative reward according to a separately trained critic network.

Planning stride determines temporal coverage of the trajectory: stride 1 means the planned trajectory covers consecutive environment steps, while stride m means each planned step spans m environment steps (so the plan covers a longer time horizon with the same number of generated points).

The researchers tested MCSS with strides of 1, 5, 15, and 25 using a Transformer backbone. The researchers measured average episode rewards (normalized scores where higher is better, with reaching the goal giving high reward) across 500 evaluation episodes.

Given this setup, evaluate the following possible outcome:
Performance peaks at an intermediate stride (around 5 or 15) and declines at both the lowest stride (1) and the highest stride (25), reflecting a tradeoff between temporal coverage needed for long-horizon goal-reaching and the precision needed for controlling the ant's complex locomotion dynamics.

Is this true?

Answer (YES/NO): NO